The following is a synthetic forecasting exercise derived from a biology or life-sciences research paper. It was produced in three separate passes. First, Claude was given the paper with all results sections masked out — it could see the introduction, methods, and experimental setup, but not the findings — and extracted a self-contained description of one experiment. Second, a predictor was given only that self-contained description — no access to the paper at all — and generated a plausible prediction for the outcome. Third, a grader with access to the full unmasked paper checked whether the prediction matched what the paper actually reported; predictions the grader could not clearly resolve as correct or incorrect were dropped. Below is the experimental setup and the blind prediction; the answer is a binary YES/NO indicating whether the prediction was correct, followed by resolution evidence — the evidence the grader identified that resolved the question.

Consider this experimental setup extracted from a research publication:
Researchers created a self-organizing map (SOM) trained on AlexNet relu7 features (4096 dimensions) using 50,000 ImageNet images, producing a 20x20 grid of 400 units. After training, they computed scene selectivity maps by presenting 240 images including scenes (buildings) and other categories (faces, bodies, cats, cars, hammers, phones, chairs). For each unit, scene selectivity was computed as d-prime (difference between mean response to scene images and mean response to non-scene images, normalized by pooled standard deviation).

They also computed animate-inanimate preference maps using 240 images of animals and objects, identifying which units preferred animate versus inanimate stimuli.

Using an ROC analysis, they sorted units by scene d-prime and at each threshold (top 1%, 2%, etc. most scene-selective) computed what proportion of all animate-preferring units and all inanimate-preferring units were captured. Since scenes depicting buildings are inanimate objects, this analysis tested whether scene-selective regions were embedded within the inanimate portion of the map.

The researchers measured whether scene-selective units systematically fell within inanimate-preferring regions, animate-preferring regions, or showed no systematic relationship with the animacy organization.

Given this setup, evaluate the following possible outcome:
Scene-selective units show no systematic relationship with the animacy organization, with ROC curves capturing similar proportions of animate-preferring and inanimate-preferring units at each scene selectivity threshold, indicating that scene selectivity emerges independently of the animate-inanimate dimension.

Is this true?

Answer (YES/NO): NO